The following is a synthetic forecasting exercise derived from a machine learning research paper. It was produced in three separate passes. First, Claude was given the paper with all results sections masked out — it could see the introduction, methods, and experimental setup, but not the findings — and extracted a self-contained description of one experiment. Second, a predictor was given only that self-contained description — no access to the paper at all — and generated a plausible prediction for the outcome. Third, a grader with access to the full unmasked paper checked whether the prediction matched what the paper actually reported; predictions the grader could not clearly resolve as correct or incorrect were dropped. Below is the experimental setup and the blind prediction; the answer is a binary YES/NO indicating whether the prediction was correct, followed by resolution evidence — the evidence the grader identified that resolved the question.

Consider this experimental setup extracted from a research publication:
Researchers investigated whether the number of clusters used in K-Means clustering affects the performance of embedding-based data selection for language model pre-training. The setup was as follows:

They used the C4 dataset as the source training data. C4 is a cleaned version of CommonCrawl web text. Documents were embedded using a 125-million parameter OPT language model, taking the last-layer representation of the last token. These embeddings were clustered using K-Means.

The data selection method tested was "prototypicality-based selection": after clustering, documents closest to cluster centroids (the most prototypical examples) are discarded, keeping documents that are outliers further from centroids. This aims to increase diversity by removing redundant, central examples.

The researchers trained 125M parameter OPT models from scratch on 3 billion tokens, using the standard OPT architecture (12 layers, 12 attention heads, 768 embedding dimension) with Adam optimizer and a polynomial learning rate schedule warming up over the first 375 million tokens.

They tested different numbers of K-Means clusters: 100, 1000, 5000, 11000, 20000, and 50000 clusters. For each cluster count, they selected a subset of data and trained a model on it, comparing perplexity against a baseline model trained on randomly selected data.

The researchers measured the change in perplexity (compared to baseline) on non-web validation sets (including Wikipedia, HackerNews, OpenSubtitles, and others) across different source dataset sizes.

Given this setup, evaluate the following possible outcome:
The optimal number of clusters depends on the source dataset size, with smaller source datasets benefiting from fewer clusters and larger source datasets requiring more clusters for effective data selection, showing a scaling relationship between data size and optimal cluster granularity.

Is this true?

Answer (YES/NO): NO